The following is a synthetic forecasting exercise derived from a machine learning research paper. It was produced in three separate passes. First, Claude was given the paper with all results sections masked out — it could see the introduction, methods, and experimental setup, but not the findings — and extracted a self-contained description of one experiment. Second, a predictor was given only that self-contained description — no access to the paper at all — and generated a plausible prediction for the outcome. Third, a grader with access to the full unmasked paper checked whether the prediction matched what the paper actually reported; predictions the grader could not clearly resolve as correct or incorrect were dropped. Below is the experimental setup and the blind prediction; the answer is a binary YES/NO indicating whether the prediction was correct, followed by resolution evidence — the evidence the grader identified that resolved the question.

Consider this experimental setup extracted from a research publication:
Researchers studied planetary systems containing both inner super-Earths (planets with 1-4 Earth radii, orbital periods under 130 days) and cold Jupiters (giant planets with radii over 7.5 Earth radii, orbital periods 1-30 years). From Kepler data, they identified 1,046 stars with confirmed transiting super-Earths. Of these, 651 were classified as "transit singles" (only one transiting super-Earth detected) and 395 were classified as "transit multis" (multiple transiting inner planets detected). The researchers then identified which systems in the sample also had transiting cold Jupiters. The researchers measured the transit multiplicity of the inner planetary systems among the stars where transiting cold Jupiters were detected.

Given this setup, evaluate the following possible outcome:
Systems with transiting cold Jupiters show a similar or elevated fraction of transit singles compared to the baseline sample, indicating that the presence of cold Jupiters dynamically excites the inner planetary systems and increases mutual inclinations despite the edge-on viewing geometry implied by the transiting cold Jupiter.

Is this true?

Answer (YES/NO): NO